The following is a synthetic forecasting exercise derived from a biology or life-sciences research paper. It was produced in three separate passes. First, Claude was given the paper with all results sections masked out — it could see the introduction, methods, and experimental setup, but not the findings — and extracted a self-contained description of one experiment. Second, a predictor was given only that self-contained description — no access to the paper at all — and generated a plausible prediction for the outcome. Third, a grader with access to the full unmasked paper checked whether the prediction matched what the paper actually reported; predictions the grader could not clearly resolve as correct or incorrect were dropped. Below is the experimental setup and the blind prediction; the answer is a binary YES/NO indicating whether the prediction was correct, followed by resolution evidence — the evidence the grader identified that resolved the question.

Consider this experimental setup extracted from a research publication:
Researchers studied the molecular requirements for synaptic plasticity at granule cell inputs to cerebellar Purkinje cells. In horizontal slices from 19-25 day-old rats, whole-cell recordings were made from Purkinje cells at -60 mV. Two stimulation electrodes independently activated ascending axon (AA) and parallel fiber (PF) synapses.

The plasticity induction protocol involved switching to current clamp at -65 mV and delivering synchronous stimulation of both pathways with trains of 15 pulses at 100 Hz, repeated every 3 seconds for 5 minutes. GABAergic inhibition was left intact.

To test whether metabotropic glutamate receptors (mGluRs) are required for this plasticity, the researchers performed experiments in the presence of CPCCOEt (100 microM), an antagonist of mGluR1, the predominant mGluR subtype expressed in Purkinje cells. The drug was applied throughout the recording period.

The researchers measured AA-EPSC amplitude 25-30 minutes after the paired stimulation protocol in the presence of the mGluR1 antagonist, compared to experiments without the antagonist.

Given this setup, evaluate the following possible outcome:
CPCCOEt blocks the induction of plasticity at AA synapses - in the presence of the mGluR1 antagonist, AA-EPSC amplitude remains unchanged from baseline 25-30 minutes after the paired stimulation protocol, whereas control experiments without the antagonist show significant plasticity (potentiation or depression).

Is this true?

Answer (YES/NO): NO